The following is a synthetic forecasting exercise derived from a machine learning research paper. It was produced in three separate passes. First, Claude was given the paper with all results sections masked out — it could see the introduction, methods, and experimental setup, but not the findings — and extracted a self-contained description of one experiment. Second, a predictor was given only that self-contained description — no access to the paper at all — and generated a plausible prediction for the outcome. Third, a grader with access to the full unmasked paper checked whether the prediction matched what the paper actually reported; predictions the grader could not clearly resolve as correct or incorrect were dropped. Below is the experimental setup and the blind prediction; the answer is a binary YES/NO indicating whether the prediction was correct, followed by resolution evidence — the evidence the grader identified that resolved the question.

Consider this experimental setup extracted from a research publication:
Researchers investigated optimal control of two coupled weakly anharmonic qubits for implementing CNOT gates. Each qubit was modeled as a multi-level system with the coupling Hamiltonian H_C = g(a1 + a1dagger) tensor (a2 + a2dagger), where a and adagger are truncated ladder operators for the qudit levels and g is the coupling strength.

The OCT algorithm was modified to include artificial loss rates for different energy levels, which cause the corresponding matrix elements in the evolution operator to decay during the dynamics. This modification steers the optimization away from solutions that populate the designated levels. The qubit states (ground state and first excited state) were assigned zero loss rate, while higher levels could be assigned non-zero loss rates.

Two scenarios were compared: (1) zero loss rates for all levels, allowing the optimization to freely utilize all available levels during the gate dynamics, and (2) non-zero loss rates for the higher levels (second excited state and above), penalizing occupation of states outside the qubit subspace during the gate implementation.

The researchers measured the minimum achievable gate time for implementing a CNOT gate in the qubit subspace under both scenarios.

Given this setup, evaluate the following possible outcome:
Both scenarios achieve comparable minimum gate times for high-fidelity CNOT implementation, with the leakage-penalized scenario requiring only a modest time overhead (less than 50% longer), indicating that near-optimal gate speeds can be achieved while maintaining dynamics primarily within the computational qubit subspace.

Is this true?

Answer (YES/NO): NO